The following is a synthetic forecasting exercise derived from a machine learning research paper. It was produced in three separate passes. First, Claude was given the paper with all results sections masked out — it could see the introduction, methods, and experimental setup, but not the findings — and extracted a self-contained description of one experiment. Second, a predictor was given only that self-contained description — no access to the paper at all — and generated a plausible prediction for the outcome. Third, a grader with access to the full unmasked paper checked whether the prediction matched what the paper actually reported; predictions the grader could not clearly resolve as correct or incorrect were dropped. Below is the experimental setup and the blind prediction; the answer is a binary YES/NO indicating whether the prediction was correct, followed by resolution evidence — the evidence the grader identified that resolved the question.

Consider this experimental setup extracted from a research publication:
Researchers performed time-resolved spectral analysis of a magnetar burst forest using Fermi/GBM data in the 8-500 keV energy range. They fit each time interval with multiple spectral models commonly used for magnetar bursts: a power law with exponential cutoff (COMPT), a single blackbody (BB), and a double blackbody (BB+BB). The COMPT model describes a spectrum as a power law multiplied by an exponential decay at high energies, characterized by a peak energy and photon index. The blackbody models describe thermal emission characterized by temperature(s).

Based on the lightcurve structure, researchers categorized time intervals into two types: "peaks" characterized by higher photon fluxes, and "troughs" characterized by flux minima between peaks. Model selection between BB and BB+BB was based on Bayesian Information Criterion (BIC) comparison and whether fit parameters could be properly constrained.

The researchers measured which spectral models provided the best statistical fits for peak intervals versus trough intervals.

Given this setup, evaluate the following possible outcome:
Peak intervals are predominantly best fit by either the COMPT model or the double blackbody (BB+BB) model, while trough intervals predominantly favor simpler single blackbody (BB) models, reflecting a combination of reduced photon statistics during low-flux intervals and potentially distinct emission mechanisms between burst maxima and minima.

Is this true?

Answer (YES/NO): YES